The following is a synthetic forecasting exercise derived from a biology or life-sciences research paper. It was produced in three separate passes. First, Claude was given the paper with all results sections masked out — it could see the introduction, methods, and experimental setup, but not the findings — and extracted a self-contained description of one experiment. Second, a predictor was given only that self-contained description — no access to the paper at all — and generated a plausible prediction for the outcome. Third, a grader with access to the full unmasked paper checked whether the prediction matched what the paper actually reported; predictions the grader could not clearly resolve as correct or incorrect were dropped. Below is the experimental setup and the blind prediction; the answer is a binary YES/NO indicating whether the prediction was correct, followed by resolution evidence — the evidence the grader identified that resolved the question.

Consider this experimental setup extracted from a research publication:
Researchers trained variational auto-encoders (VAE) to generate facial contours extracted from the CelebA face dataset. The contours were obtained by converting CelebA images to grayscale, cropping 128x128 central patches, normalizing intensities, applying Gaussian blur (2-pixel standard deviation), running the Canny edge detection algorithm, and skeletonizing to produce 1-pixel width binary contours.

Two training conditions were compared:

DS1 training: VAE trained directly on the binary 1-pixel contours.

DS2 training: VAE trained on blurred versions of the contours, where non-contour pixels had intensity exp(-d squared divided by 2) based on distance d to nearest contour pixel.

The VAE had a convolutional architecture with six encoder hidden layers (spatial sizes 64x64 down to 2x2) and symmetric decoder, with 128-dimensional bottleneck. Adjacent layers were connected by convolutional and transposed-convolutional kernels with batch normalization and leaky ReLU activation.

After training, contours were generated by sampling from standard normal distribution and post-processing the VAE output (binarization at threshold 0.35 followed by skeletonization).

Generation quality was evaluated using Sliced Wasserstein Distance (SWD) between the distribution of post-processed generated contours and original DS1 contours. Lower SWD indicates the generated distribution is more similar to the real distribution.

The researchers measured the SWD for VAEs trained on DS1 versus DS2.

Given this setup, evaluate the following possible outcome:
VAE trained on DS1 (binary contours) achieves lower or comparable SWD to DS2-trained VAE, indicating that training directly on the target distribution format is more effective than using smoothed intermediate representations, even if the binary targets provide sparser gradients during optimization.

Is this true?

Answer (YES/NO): NO